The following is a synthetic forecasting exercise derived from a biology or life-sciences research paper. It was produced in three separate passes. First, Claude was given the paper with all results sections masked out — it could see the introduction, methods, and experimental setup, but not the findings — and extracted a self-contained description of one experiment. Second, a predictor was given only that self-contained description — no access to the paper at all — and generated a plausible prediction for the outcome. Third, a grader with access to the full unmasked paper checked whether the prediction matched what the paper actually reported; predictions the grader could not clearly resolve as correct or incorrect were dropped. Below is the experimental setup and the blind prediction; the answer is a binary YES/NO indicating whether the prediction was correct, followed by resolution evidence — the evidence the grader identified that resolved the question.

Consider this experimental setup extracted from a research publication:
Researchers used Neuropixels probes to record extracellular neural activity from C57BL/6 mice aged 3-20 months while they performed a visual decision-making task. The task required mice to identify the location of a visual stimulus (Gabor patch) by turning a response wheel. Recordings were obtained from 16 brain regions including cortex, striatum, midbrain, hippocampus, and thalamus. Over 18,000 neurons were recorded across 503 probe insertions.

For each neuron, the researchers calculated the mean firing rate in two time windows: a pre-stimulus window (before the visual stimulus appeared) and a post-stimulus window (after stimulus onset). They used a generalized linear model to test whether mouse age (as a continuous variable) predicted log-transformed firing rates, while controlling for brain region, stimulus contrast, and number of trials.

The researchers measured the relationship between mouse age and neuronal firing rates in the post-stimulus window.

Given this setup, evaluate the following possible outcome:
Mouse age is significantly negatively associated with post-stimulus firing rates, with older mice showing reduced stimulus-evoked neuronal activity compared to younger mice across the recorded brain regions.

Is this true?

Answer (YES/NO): NO